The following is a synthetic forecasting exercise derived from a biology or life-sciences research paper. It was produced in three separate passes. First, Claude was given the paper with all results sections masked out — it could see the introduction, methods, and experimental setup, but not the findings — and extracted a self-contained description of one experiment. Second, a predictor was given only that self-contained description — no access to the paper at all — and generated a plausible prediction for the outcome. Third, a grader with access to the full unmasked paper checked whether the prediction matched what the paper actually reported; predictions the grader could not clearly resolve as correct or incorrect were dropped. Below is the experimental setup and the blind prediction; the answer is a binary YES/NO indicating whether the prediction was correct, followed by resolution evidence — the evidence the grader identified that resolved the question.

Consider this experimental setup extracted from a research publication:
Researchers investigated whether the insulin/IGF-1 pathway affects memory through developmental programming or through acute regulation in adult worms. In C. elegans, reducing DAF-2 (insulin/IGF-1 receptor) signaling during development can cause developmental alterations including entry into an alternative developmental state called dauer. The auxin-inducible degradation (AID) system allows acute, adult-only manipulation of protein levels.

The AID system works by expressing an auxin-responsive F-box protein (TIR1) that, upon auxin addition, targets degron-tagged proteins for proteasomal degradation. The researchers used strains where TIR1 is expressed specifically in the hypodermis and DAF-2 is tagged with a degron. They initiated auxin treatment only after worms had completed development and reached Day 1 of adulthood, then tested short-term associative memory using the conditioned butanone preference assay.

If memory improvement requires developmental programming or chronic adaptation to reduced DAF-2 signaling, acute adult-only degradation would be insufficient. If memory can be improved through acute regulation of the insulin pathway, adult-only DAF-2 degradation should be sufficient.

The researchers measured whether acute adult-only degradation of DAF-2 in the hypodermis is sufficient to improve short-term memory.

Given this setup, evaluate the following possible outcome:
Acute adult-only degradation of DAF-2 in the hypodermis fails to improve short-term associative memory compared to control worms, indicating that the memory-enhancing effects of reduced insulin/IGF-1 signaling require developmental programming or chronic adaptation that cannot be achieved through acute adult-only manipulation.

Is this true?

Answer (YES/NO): NO